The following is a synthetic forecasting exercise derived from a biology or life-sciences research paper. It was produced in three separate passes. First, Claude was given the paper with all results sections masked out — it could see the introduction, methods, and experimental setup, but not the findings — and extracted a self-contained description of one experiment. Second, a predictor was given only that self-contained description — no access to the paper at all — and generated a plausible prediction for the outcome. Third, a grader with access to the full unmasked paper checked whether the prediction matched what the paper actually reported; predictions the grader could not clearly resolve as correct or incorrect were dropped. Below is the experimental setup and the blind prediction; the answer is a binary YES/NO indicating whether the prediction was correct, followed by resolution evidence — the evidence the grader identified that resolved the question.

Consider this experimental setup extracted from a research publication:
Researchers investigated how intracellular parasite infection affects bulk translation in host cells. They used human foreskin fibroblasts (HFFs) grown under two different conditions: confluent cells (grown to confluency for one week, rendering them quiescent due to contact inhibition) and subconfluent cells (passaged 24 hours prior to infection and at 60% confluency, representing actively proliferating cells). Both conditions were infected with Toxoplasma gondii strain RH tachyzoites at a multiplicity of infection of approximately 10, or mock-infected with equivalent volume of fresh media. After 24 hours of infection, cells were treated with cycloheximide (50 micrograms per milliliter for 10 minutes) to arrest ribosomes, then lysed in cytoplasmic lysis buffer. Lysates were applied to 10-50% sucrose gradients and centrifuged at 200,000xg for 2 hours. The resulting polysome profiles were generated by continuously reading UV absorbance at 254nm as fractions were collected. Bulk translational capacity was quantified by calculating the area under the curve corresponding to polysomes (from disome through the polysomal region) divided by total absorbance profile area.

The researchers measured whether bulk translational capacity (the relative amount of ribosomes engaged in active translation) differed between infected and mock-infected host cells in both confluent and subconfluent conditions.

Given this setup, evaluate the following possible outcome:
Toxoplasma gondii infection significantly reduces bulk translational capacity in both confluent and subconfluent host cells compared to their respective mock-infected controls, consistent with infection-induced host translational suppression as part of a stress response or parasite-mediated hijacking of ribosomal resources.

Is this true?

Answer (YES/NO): NO